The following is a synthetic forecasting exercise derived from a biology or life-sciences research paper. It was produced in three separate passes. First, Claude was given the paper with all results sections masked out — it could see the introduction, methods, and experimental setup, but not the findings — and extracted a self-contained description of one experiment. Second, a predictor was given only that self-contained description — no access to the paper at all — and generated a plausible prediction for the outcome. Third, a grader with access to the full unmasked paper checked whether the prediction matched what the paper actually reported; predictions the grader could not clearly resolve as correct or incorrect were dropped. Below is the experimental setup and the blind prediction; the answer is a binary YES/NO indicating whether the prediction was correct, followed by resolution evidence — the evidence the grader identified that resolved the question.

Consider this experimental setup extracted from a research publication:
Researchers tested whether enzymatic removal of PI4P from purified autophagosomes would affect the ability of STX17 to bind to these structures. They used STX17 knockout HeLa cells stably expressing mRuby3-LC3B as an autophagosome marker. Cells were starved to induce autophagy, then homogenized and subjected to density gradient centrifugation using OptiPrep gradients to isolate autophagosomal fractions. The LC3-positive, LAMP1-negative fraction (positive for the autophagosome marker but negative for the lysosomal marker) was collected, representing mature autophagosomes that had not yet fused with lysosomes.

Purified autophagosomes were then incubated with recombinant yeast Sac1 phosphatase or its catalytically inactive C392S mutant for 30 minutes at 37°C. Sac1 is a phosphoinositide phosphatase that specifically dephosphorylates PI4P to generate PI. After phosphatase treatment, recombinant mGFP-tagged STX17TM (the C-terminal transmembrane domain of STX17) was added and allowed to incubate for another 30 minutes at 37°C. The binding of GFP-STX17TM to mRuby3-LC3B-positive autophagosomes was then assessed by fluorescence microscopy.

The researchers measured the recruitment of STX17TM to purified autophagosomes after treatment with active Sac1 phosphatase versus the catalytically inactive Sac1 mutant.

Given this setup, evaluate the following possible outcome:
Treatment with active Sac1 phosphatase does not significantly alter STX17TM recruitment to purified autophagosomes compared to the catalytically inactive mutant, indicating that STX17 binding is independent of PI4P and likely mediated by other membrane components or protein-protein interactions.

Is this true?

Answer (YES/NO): NO